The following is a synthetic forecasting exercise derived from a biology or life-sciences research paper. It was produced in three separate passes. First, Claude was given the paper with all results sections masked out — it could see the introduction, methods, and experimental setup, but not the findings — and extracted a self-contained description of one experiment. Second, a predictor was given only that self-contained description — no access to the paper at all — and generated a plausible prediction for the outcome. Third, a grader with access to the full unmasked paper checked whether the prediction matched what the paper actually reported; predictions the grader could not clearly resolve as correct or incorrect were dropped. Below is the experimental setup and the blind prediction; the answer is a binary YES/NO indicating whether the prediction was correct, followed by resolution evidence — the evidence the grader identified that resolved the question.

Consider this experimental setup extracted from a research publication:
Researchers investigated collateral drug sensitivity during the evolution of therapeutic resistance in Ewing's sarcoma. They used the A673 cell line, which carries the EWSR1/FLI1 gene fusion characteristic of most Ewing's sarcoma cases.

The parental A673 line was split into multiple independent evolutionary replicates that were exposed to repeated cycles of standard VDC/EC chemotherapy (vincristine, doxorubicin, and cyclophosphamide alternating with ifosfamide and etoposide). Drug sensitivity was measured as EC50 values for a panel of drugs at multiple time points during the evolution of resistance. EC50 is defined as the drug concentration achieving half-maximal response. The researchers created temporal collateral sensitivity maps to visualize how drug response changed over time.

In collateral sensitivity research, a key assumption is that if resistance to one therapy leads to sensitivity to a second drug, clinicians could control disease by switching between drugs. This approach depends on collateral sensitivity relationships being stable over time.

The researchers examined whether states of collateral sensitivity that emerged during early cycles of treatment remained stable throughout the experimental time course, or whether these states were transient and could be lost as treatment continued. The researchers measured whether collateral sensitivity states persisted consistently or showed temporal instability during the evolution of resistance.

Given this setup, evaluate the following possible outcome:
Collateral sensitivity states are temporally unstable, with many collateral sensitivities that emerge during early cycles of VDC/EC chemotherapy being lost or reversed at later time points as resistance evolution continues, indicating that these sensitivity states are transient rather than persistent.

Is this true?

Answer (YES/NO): YES